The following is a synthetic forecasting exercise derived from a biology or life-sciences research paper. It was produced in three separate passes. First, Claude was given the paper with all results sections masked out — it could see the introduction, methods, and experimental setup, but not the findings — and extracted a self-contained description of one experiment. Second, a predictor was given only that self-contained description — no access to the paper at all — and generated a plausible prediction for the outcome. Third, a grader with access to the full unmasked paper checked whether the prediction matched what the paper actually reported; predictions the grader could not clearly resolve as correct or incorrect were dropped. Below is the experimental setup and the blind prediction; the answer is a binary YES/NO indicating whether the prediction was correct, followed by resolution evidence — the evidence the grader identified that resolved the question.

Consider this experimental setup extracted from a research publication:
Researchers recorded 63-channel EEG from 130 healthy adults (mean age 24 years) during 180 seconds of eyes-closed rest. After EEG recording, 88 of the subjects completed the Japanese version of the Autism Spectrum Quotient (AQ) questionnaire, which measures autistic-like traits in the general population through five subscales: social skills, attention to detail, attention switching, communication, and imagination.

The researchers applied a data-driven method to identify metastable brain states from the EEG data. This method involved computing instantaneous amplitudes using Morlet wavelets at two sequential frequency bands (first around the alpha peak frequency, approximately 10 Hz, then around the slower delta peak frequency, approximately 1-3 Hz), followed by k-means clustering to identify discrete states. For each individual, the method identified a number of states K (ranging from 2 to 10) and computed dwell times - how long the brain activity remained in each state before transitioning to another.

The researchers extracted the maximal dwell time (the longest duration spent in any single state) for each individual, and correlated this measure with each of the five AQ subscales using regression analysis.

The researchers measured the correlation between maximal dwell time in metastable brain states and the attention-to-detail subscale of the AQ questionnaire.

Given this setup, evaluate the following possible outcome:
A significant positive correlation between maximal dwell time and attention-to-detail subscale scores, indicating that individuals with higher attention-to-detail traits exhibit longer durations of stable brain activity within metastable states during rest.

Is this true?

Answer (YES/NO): YES